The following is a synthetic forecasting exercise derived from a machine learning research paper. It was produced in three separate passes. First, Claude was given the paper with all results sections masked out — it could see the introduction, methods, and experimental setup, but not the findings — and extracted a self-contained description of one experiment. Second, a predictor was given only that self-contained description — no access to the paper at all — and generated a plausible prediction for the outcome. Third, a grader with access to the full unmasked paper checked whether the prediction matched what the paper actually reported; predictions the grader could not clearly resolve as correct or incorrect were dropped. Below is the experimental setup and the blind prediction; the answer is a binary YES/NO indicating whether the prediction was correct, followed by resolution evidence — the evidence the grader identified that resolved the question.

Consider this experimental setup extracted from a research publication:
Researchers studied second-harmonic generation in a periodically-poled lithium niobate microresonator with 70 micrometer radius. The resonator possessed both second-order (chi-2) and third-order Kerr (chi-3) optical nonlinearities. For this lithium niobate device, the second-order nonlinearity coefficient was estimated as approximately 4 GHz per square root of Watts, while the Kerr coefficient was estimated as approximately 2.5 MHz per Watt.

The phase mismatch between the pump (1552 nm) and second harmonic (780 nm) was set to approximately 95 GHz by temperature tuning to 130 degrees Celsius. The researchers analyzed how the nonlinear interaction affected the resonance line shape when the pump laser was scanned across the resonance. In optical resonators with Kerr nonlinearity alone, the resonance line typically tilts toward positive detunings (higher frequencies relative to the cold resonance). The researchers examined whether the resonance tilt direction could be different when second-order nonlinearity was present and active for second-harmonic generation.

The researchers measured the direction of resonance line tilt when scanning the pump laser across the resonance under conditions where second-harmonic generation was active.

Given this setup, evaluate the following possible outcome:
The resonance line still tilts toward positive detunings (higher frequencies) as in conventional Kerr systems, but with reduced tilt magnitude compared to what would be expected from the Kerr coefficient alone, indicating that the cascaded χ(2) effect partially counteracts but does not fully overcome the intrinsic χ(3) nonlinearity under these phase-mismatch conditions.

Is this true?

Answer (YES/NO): NO